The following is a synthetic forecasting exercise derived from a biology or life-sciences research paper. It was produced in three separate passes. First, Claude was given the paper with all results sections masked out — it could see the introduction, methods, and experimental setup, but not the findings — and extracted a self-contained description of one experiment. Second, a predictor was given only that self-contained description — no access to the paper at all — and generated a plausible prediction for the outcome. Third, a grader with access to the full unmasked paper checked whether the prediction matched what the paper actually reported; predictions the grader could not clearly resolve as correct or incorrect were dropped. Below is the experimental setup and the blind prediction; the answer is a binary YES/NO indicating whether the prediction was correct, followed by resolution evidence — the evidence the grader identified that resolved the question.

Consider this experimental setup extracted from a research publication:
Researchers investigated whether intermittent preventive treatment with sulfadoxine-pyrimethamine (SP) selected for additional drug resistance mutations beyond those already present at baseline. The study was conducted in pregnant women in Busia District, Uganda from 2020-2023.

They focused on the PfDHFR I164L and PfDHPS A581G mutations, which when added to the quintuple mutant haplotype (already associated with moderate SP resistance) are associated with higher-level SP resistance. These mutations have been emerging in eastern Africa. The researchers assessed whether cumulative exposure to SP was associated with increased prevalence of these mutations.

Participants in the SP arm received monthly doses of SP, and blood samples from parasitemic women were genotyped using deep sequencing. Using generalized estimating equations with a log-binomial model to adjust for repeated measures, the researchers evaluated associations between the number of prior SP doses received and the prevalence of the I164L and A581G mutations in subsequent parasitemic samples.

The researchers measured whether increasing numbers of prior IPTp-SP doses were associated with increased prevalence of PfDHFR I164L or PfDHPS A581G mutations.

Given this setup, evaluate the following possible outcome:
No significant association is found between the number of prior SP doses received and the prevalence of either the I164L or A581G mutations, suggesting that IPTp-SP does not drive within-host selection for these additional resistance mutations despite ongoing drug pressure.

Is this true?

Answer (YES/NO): NO